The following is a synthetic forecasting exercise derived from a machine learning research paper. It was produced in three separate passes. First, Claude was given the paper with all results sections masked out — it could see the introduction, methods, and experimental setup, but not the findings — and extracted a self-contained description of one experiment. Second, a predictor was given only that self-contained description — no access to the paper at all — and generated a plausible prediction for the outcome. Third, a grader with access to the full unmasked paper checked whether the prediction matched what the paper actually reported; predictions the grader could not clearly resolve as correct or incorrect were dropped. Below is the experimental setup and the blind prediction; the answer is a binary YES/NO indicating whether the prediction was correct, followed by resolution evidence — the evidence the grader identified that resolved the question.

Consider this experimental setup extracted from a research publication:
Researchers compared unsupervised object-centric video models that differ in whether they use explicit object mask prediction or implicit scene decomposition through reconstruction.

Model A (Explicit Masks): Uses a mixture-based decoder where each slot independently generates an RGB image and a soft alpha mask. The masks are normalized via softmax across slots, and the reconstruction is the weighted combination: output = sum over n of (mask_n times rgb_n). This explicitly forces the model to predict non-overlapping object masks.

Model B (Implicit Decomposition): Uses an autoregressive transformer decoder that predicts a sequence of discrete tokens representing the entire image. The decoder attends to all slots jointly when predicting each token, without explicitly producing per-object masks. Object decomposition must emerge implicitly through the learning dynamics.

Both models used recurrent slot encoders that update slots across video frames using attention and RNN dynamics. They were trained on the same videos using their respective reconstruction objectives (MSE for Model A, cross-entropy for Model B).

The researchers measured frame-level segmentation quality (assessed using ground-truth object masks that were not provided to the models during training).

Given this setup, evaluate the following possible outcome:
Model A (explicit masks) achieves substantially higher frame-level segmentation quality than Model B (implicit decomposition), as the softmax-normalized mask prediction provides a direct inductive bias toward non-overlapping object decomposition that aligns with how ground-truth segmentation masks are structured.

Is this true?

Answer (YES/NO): NO